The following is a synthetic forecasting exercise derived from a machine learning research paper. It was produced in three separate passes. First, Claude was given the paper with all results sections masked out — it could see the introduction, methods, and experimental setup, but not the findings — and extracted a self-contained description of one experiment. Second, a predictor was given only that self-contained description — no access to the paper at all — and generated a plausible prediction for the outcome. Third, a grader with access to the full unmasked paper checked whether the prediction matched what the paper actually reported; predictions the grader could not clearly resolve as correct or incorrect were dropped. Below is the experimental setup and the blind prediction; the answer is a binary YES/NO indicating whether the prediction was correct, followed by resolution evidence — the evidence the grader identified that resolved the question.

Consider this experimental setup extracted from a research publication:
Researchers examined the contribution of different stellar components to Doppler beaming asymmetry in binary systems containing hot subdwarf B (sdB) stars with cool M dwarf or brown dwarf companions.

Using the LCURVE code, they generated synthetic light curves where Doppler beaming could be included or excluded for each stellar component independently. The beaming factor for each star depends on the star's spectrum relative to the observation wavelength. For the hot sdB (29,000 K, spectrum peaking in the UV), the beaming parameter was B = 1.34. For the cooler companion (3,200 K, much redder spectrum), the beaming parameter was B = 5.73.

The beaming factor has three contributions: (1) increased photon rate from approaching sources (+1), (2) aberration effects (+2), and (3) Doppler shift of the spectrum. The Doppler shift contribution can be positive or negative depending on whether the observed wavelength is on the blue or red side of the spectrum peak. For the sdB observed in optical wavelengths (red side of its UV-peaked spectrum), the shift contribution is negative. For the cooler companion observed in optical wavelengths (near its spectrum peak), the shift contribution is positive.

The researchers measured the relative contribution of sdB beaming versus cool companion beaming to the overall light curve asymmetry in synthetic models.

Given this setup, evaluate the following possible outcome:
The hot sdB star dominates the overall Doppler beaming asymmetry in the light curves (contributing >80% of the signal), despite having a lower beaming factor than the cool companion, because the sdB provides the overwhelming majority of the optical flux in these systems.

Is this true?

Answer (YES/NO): NO